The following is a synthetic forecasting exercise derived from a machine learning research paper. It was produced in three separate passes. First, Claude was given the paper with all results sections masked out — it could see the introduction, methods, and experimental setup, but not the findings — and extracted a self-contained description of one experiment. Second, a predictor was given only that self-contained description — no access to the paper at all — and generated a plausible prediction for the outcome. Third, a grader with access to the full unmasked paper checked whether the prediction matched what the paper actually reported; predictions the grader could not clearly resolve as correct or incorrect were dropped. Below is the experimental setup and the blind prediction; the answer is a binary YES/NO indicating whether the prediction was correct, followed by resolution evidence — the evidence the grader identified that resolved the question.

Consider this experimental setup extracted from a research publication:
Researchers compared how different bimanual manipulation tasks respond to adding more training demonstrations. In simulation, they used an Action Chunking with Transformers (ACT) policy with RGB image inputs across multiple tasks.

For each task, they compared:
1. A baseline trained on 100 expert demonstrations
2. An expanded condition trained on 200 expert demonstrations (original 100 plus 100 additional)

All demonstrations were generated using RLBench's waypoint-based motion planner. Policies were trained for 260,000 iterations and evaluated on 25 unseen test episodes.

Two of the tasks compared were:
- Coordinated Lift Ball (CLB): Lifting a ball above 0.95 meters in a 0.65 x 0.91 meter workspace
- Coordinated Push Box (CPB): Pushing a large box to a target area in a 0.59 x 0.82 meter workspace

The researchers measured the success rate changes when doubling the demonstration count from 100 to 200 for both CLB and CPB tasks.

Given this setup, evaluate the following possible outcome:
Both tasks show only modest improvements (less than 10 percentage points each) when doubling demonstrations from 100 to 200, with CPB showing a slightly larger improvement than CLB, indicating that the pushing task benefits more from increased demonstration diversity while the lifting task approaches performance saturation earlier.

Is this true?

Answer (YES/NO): NO